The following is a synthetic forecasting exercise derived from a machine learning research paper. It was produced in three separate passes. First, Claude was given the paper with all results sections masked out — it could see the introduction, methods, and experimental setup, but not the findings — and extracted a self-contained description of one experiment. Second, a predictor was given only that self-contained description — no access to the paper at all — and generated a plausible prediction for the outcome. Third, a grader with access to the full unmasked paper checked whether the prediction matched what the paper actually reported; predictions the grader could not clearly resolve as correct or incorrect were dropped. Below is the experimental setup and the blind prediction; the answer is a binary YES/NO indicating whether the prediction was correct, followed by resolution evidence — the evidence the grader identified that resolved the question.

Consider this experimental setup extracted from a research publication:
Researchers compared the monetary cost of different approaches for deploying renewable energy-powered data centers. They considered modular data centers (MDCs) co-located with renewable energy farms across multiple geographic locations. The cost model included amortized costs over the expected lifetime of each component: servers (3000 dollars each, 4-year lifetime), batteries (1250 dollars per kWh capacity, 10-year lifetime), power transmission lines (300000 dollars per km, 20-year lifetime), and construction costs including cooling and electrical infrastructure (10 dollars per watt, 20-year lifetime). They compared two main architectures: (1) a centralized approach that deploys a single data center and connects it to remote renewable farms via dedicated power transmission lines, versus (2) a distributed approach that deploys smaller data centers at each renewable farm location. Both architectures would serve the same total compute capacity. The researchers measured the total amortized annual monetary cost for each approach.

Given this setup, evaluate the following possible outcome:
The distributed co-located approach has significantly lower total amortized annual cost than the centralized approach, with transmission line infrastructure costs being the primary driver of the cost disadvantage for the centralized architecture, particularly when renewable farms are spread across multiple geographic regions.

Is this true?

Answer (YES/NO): YES